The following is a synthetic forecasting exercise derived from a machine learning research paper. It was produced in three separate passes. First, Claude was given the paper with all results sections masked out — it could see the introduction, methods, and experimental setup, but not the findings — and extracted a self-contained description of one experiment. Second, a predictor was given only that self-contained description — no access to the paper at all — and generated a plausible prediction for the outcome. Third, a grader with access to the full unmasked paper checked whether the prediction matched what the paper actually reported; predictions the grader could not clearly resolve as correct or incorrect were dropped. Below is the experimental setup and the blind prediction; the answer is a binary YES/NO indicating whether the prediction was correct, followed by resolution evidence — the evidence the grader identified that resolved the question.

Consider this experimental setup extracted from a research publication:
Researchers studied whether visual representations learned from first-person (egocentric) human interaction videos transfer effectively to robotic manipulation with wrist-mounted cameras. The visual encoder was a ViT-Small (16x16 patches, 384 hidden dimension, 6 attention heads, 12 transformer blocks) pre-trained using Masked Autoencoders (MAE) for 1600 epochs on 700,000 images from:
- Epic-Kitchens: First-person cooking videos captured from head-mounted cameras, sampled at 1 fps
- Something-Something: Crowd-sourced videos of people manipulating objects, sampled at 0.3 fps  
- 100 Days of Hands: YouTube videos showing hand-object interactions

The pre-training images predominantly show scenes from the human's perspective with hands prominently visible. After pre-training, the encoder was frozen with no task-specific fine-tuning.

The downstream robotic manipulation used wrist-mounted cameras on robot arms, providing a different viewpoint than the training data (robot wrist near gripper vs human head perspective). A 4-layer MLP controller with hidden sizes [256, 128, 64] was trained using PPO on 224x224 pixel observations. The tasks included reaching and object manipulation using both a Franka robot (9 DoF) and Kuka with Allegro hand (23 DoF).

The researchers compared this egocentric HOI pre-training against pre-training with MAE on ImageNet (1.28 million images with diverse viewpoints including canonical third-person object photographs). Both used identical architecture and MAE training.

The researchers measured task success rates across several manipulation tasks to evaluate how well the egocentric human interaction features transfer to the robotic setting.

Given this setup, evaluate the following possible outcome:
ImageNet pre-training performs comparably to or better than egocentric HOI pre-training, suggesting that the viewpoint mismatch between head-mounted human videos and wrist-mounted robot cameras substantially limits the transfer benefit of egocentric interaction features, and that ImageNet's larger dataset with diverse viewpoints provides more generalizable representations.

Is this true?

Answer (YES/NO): NO